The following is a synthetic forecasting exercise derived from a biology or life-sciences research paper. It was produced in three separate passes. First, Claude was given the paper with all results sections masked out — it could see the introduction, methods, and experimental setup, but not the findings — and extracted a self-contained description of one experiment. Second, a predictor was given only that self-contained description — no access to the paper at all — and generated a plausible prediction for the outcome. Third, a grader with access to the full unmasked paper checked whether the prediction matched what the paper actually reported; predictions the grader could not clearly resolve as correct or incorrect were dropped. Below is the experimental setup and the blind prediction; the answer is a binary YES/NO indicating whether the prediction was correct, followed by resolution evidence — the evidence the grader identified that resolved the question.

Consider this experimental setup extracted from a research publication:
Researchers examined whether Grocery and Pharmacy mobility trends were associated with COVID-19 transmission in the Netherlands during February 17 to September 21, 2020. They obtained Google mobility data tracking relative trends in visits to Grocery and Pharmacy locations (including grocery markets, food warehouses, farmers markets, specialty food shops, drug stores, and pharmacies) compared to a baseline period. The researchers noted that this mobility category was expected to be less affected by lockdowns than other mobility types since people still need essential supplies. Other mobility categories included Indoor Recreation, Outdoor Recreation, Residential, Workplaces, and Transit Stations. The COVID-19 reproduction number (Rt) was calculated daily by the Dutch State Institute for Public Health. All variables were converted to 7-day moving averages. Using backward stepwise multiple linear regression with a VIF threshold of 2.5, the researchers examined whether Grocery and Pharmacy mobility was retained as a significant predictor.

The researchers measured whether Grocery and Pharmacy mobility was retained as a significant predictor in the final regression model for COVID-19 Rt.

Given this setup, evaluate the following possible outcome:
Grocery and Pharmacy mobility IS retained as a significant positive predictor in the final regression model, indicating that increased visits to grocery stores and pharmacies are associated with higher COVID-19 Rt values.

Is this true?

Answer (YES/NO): NO